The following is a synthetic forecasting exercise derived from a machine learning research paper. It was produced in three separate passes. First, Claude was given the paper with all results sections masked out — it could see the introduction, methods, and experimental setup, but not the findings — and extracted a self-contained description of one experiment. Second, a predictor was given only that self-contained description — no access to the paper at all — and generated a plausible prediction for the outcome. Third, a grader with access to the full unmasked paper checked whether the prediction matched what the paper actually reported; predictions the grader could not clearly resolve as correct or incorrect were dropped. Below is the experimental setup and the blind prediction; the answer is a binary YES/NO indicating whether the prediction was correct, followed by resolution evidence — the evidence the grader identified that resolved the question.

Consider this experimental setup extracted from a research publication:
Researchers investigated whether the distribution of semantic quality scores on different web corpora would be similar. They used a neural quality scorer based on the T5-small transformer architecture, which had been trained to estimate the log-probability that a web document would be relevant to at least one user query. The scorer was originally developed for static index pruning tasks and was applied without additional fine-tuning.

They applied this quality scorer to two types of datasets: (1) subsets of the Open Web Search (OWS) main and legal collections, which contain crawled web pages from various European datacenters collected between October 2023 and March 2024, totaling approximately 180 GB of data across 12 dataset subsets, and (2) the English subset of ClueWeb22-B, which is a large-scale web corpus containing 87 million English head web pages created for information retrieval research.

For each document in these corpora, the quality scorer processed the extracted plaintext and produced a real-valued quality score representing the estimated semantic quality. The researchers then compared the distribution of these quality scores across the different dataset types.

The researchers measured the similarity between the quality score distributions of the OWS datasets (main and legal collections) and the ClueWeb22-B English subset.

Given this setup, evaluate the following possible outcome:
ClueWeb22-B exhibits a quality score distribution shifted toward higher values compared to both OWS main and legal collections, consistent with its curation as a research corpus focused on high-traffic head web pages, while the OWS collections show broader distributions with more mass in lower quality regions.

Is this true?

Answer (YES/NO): NO